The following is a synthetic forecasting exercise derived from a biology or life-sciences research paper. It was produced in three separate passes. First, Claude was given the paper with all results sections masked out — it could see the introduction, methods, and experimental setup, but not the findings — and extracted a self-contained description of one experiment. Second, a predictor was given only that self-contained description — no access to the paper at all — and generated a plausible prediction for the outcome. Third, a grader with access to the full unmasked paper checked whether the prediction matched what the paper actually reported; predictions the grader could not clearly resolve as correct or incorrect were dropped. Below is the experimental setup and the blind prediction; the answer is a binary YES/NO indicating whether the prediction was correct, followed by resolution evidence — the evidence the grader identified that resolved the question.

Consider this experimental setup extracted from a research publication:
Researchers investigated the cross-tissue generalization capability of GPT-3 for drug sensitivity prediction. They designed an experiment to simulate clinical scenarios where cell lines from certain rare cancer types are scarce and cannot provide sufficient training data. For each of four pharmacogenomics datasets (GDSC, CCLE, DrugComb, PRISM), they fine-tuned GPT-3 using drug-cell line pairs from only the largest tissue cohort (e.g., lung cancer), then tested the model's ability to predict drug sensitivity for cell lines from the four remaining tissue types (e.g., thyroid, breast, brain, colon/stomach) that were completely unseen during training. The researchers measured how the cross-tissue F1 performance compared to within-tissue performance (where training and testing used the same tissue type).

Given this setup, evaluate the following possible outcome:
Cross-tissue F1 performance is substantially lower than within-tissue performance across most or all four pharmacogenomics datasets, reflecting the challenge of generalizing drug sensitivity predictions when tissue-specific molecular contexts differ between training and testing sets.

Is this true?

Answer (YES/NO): NO